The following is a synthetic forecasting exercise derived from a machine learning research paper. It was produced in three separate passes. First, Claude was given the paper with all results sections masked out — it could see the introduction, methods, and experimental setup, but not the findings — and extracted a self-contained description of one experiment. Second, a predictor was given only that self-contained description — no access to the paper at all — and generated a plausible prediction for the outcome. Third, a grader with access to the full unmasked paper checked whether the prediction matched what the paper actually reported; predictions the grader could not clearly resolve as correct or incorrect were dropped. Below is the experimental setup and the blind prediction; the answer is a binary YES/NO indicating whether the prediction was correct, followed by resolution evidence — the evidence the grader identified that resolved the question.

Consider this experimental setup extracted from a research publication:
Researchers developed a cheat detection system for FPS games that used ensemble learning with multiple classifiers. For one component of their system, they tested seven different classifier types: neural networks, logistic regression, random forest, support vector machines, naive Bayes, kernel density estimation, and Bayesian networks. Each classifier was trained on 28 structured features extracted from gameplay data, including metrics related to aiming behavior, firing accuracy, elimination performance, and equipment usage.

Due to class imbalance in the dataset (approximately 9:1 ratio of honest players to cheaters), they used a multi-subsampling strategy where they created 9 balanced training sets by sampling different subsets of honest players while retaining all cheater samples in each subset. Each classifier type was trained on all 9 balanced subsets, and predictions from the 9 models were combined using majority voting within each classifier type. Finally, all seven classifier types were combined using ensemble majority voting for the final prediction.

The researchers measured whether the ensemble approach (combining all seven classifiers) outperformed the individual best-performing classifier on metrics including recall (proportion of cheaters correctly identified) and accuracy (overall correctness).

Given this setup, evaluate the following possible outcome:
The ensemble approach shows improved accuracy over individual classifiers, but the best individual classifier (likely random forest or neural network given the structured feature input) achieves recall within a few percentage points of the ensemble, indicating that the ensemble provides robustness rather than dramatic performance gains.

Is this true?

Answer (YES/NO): NO